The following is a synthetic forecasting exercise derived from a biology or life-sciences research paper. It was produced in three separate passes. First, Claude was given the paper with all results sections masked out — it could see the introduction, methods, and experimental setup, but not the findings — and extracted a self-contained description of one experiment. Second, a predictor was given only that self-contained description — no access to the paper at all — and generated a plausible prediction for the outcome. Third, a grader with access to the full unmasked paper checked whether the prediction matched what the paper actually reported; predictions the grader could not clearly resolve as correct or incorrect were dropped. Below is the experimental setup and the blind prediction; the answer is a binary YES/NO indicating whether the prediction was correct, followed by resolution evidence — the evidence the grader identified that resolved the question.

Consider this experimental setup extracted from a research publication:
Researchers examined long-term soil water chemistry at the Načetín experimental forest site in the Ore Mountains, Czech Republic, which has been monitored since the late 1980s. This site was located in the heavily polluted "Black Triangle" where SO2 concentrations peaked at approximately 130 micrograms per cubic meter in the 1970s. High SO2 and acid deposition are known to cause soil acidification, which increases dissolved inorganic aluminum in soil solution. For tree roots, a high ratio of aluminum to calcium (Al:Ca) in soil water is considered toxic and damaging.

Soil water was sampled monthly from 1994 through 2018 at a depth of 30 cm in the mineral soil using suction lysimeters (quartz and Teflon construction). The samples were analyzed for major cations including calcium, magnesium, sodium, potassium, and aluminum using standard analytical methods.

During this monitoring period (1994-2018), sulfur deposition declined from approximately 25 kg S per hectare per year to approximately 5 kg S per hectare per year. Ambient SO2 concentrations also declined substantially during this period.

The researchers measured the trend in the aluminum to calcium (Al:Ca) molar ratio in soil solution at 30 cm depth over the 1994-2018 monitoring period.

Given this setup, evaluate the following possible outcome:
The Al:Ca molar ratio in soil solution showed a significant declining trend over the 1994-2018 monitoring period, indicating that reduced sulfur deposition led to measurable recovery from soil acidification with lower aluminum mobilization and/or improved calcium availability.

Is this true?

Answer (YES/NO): NO